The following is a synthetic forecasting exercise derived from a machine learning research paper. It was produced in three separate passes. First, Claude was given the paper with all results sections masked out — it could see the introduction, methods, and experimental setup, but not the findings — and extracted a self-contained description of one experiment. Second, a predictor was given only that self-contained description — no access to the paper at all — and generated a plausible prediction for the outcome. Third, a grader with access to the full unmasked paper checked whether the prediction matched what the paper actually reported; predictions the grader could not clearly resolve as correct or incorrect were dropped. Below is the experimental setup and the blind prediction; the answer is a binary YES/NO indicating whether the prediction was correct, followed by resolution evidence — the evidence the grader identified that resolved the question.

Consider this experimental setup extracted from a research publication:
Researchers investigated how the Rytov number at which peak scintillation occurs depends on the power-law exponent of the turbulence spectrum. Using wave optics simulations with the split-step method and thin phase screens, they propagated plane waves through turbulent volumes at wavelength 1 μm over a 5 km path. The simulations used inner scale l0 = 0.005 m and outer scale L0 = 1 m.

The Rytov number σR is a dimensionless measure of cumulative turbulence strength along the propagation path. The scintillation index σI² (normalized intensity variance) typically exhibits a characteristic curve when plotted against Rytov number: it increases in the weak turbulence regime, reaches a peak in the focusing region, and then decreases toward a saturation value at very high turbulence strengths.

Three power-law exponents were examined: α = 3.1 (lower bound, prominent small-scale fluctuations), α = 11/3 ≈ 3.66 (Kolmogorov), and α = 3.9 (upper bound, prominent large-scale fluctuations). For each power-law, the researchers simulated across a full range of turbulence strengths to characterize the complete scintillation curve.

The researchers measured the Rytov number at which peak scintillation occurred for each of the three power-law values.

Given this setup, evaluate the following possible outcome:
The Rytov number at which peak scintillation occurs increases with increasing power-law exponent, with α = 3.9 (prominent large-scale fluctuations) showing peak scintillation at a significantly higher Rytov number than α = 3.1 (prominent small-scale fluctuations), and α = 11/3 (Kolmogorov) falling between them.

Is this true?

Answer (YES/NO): YES